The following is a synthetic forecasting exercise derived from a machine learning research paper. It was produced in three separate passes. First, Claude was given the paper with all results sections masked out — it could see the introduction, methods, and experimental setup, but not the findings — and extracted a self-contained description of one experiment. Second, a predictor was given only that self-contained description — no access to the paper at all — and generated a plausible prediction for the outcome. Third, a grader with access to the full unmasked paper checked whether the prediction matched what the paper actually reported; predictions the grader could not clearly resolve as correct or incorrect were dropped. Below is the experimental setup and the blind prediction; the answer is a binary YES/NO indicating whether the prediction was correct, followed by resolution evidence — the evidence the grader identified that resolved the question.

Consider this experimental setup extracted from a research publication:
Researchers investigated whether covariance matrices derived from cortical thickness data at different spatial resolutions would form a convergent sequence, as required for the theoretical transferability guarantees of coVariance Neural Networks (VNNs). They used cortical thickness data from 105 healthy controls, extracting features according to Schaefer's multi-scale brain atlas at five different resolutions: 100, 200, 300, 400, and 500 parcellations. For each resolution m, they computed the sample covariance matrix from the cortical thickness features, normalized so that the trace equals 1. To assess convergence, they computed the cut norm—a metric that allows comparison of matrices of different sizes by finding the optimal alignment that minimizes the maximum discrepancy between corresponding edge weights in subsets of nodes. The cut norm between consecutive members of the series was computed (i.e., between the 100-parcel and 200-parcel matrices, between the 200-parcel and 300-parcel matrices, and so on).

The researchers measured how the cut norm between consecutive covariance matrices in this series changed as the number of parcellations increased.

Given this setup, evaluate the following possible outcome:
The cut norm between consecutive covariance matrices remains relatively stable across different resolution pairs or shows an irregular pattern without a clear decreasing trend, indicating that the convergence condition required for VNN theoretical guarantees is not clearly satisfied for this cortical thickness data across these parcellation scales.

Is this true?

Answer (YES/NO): NO